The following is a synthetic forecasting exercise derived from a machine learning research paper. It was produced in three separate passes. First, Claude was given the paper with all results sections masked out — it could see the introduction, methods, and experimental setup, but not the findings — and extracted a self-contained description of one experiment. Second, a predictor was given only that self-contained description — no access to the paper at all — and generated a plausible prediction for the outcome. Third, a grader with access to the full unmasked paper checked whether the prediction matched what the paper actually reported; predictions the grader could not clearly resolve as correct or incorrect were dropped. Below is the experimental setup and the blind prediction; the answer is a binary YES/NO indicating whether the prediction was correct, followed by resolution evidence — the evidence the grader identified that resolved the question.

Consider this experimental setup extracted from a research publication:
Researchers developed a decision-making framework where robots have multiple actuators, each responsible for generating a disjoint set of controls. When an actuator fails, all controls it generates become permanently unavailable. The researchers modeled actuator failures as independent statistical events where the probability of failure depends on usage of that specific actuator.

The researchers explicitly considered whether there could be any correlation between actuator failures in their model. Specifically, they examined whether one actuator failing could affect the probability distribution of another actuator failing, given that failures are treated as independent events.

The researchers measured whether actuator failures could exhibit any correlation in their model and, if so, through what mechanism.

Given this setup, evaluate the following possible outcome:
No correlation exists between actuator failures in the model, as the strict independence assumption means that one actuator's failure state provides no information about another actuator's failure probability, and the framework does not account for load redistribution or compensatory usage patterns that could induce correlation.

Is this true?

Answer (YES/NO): NO